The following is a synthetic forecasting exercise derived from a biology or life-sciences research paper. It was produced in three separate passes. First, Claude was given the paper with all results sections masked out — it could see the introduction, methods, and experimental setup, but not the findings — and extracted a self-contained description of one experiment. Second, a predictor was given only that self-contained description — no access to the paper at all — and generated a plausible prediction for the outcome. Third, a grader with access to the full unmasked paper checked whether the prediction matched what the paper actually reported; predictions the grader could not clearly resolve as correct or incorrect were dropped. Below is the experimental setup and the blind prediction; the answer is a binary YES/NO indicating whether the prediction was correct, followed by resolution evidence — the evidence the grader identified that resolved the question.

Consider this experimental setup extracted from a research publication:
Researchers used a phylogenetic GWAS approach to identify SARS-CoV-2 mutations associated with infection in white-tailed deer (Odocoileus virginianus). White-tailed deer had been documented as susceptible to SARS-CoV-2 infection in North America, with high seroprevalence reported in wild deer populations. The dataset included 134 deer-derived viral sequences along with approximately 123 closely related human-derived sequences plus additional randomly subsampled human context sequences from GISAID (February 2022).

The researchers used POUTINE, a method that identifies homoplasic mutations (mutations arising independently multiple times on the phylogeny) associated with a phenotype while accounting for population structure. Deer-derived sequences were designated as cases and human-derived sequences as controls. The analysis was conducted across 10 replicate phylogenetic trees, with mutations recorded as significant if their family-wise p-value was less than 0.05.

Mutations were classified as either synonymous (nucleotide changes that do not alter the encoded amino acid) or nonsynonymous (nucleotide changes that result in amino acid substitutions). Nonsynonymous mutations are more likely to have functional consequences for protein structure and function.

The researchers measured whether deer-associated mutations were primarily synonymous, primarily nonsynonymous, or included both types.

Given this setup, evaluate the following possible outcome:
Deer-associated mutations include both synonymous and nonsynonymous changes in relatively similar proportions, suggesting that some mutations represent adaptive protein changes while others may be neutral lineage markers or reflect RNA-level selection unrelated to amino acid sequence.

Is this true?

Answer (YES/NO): NO